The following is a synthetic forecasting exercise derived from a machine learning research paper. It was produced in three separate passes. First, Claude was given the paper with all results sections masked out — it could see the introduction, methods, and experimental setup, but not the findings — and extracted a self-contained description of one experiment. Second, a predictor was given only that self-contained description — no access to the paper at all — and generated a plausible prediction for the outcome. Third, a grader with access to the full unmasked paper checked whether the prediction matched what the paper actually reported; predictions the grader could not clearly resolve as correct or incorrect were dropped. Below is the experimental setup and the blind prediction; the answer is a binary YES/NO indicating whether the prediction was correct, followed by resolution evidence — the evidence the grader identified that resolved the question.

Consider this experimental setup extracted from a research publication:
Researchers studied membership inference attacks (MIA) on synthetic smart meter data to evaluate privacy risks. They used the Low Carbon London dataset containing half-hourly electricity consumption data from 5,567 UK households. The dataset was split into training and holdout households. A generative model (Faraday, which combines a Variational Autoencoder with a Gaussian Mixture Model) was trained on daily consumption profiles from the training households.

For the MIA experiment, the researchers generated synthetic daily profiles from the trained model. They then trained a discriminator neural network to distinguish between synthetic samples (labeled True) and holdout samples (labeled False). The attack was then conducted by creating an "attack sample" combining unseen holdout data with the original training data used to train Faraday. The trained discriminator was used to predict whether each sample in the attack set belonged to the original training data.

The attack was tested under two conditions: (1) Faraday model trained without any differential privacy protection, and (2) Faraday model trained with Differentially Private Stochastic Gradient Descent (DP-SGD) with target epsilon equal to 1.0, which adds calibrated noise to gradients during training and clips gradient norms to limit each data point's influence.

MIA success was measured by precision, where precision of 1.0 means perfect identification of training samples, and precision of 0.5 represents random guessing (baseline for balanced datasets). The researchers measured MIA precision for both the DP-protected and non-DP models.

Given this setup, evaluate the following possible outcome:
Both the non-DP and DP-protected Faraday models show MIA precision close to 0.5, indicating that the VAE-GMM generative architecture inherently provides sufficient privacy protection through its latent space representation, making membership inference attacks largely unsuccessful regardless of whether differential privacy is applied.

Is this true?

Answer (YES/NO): NO